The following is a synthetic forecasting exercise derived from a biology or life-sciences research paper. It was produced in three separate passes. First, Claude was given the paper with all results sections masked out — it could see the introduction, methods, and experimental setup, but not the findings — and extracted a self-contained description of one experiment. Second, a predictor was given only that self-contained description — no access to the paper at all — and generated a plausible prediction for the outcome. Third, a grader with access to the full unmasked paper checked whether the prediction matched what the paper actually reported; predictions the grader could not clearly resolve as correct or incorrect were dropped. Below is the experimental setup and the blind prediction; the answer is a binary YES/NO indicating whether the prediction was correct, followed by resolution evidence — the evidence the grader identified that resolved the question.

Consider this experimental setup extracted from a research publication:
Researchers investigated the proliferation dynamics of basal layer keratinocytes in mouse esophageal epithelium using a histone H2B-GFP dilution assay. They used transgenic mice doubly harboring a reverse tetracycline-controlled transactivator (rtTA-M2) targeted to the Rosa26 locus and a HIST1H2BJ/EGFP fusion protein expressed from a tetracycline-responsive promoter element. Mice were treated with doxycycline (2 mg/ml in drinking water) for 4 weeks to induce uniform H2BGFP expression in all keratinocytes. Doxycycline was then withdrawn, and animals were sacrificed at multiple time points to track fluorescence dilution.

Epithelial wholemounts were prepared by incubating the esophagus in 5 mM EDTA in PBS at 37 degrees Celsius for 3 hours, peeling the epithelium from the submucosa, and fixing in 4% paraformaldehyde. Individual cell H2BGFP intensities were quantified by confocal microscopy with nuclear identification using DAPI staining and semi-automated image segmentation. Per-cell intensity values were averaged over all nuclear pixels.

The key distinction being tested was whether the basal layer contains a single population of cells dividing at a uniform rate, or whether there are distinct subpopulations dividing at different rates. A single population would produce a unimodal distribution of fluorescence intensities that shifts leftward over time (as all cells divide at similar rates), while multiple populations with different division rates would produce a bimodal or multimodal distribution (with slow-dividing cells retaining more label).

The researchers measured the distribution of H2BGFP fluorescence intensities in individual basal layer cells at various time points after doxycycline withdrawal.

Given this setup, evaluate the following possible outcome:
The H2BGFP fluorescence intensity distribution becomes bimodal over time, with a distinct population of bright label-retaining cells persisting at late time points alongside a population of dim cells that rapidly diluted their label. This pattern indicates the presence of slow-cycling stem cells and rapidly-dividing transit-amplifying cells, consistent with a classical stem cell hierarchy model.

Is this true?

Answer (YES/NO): NO